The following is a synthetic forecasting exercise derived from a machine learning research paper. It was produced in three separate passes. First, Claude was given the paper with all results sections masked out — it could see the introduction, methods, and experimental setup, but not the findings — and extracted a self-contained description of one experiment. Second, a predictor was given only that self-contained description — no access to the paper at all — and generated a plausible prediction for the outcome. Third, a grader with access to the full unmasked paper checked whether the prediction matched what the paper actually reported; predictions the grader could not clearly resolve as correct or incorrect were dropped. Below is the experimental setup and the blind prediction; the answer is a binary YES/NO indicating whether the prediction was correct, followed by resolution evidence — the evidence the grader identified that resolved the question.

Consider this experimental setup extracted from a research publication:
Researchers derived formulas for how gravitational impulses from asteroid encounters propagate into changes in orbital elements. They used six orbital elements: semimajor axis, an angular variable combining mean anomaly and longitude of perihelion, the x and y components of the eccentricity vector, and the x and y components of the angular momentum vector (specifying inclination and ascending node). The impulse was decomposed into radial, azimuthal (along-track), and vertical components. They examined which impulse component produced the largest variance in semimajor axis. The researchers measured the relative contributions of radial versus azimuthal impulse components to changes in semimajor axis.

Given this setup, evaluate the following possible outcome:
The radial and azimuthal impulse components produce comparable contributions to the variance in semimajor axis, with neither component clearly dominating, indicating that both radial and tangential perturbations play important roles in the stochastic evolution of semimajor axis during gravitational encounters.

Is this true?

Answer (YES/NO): NO